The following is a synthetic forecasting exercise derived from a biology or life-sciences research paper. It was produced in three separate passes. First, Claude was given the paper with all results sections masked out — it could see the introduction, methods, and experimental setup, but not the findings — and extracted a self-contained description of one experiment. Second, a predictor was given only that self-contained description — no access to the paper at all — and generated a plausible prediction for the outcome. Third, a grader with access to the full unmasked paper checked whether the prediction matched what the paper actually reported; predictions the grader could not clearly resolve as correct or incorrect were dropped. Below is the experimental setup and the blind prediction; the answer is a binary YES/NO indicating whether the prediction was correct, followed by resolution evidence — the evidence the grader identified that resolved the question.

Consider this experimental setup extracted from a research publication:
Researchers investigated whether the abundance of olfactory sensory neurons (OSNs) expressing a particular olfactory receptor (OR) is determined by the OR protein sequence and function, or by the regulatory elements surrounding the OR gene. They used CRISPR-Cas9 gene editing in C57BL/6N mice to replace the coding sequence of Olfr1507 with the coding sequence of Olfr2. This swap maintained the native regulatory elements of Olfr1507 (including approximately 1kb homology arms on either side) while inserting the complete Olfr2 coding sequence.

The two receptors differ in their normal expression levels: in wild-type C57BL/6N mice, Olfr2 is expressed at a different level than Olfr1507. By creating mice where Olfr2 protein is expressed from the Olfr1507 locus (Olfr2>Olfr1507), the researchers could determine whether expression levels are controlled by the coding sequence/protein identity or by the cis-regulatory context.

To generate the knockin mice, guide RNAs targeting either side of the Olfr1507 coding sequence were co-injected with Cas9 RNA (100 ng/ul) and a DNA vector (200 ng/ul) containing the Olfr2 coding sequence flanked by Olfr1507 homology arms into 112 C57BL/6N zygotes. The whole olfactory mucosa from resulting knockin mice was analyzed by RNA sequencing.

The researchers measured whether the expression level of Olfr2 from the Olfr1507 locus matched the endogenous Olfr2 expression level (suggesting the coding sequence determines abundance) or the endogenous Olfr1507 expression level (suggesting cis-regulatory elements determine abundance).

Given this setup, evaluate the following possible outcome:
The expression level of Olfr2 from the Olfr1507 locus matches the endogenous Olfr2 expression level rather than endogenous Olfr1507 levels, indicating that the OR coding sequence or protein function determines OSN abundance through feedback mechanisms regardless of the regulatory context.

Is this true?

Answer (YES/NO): NO